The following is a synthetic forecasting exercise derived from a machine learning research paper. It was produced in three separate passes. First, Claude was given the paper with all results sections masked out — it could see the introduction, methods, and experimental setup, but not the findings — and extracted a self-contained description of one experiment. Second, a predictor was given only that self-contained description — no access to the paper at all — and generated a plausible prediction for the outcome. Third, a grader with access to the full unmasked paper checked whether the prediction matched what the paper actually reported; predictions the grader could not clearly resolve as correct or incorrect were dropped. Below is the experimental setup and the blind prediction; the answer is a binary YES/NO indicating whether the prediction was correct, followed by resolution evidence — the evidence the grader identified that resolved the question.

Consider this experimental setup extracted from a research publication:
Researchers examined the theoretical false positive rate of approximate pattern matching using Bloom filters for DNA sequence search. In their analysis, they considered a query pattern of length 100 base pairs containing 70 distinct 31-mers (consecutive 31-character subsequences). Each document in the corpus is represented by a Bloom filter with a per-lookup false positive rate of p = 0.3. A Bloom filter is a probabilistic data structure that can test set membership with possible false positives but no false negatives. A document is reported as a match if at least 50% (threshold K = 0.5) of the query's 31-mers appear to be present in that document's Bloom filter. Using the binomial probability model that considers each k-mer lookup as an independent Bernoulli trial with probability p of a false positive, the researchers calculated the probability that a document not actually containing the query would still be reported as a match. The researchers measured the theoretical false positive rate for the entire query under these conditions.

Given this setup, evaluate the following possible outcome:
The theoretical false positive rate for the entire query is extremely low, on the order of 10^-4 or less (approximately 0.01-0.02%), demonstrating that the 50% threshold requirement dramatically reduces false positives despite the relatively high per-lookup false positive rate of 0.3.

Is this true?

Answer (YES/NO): YES